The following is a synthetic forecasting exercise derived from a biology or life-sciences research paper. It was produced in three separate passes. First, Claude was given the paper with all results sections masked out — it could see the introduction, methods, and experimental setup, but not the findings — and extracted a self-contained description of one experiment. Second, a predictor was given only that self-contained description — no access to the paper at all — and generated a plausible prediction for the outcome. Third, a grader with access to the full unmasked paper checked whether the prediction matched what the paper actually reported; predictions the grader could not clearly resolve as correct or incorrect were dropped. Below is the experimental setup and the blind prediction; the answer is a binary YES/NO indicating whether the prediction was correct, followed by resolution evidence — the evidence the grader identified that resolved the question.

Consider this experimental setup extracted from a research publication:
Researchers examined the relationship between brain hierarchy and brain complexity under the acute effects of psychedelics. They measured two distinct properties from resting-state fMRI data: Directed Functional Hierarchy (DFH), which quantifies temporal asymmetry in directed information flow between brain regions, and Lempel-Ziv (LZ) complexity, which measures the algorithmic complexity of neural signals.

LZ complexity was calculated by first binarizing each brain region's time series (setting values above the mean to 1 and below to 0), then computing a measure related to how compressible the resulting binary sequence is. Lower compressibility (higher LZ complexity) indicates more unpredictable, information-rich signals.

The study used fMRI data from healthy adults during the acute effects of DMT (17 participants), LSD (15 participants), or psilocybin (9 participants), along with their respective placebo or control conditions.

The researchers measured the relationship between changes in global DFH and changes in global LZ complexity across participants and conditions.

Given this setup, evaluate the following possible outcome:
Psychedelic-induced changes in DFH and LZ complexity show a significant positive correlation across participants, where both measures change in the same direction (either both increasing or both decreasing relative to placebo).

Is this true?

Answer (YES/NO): NO